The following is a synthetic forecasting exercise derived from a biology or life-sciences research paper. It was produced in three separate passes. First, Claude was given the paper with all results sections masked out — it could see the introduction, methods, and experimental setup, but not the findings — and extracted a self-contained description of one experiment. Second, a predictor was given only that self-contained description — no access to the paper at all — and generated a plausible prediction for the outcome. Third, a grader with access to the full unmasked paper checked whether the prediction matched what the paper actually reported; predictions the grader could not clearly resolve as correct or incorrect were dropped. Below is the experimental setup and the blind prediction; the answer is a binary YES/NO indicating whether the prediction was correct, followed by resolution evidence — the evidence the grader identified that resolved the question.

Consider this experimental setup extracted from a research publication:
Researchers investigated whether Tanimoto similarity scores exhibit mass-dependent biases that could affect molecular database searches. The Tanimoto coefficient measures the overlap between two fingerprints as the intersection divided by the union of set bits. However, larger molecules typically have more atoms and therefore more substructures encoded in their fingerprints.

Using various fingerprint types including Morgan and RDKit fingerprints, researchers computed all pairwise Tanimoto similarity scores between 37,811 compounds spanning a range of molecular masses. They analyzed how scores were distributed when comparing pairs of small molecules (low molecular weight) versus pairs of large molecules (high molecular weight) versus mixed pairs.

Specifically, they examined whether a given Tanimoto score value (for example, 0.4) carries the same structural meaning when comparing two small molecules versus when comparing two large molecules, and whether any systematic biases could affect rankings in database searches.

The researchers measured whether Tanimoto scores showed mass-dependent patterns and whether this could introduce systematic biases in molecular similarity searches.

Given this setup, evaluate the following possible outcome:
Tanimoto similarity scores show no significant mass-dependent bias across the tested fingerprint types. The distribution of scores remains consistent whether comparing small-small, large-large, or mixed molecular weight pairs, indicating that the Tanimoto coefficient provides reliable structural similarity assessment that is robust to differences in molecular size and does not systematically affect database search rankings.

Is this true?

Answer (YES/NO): NO